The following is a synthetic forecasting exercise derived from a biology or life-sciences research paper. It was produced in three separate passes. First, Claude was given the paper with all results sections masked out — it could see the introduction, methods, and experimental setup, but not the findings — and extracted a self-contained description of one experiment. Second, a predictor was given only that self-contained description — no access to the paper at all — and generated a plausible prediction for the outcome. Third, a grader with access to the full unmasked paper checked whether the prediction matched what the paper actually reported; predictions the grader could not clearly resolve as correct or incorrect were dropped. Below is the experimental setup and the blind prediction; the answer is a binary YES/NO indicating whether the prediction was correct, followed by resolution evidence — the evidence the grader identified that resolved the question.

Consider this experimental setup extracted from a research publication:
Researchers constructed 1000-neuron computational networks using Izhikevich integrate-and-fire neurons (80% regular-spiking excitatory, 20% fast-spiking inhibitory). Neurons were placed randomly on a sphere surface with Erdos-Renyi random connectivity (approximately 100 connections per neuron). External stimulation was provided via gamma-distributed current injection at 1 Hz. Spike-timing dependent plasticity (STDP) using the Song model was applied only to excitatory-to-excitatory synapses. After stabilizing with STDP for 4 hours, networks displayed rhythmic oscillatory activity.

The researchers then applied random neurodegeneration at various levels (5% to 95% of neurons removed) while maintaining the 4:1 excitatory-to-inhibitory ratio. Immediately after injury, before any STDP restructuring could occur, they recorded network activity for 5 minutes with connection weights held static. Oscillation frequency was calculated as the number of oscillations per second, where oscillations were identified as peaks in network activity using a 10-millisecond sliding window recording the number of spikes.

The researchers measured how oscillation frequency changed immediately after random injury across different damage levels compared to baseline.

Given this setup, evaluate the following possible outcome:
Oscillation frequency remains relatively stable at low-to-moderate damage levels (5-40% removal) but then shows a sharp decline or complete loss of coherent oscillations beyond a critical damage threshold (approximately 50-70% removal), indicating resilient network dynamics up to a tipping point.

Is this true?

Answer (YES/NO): NO